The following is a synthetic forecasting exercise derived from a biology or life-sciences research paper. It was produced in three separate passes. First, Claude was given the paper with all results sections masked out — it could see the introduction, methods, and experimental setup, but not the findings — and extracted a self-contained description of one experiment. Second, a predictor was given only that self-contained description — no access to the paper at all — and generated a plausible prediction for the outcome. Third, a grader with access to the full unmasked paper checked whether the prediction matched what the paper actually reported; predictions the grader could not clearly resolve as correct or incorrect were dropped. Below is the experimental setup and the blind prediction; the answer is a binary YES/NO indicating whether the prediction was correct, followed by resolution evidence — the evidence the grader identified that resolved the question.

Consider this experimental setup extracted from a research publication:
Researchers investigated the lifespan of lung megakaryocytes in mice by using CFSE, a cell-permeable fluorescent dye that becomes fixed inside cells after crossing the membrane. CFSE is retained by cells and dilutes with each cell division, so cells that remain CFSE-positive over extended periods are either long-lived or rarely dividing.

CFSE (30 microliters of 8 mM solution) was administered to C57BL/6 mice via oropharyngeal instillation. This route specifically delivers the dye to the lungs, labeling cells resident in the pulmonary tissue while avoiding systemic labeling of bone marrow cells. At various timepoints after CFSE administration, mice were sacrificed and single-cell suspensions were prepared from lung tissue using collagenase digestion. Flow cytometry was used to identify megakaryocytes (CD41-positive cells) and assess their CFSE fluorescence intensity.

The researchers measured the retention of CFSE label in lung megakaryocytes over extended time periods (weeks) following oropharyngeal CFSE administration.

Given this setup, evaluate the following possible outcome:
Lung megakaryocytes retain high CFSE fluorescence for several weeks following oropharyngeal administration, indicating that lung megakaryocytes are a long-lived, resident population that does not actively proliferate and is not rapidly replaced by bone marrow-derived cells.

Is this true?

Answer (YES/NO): YES